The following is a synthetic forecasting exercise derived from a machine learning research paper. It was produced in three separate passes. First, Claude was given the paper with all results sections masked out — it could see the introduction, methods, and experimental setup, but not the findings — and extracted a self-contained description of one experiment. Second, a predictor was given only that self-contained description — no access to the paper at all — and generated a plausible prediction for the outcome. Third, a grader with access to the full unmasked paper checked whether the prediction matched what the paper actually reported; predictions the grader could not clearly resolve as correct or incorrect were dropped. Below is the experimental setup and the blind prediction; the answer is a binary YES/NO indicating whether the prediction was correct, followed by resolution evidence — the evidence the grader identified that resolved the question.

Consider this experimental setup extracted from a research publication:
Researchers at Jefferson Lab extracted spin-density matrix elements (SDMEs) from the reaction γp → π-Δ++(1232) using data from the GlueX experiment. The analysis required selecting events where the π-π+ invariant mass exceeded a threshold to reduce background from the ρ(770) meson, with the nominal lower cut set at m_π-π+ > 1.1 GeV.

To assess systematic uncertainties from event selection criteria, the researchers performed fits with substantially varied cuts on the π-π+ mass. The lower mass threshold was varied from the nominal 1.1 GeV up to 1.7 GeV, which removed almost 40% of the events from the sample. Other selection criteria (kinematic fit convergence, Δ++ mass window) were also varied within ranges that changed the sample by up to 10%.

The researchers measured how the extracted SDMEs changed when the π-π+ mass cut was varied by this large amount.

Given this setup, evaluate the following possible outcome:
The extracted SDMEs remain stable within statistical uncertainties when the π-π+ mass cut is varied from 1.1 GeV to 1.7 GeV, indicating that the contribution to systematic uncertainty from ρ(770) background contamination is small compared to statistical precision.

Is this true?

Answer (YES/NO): NO